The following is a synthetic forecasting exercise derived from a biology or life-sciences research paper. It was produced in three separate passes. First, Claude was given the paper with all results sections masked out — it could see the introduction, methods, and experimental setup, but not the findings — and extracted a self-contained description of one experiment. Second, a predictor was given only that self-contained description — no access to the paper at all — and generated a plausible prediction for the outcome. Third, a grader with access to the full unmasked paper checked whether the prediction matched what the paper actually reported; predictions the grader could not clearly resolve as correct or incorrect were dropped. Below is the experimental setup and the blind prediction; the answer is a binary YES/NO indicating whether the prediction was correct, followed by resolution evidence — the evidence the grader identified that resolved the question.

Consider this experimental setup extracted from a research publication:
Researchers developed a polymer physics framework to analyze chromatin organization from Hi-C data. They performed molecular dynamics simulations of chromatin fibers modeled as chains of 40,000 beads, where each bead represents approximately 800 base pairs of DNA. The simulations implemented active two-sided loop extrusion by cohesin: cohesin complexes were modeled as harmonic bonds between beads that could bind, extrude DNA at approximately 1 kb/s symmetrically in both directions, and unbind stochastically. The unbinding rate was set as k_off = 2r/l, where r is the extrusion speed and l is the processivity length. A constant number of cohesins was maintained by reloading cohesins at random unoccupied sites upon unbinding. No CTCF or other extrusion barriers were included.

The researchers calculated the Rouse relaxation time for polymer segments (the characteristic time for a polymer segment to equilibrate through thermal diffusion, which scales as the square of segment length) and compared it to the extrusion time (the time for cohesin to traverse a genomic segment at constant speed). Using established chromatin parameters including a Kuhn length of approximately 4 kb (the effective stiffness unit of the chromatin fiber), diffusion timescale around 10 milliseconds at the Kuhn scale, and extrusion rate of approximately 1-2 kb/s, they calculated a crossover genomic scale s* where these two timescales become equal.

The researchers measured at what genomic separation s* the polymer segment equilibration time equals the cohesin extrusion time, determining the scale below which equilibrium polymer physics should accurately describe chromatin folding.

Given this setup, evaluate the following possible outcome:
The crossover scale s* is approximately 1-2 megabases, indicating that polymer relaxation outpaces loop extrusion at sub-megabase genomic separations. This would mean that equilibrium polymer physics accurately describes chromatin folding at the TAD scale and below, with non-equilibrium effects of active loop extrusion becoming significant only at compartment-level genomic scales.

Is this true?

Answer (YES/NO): NO